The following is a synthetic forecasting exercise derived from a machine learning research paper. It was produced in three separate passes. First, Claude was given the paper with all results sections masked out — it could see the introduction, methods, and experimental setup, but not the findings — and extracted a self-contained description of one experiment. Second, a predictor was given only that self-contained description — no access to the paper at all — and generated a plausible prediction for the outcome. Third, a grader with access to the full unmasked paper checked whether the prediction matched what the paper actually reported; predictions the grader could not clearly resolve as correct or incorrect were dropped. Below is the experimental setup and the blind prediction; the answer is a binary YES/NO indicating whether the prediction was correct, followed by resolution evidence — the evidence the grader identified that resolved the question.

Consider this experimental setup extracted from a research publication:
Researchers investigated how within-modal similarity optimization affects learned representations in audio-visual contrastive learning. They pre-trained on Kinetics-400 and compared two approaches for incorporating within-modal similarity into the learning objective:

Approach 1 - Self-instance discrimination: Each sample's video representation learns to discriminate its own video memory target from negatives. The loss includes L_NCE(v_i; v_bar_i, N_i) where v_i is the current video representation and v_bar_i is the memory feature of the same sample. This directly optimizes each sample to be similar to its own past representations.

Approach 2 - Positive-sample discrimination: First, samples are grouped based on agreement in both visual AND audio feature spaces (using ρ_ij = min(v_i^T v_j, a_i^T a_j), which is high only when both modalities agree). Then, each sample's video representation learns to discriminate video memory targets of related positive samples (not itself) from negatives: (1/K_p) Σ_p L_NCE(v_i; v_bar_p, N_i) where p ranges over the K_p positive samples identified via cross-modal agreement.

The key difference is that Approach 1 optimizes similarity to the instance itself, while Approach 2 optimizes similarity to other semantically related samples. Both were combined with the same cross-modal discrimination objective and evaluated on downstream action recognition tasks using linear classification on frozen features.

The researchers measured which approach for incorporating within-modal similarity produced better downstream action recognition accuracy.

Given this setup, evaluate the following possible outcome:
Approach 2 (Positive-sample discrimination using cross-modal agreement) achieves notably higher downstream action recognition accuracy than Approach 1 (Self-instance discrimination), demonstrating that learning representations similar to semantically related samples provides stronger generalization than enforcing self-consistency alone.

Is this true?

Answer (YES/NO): YES